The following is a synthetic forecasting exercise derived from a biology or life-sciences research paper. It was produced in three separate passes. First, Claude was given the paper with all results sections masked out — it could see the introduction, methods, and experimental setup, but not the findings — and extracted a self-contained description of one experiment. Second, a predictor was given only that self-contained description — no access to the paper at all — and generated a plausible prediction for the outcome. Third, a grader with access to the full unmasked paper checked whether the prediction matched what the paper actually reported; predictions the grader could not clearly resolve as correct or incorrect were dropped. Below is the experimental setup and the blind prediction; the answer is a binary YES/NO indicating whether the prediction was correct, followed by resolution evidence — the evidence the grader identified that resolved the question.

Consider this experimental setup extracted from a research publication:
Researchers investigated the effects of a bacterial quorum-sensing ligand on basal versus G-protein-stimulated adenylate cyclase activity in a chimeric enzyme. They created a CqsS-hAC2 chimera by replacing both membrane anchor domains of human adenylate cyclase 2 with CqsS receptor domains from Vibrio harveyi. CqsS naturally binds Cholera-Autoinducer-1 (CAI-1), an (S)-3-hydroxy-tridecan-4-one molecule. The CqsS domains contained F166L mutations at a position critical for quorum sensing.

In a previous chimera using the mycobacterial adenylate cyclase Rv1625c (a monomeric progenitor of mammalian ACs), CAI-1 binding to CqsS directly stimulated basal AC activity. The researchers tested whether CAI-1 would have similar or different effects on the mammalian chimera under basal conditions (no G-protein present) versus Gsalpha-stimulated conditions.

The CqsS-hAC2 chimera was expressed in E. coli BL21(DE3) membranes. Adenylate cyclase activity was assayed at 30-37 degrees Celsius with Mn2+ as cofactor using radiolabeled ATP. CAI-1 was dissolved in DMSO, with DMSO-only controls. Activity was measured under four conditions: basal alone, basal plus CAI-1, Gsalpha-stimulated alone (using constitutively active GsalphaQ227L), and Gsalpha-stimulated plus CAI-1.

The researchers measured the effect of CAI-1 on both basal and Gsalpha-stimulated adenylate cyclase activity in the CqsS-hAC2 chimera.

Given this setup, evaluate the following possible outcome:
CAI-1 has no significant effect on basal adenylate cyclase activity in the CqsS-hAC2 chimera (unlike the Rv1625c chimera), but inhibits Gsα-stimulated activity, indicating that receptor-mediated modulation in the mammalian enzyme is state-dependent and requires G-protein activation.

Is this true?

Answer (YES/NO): YES